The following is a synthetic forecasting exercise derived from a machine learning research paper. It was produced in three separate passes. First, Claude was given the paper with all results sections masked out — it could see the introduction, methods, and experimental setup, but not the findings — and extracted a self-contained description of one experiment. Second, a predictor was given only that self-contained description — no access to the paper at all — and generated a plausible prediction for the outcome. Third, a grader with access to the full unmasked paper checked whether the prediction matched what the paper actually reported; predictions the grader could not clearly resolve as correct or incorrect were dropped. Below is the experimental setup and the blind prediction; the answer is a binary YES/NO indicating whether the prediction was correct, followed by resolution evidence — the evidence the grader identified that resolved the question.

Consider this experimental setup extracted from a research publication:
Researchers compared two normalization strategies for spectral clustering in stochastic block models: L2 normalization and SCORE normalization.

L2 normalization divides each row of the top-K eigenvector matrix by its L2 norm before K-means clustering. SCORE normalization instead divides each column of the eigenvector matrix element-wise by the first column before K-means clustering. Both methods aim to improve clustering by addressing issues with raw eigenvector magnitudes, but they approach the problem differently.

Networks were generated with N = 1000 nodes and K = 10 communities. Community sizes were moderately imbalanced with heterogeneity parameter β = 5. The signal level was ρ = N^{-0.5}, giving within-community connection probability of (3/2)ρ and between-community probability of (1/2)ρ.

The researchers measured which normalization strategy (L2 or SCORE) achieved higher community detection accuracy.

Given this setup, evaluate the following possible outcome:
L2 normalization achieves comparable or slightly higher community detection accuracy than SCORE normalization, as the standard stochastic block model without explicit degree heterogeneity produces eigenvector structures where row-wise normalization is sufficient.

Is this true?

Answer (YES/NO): NO